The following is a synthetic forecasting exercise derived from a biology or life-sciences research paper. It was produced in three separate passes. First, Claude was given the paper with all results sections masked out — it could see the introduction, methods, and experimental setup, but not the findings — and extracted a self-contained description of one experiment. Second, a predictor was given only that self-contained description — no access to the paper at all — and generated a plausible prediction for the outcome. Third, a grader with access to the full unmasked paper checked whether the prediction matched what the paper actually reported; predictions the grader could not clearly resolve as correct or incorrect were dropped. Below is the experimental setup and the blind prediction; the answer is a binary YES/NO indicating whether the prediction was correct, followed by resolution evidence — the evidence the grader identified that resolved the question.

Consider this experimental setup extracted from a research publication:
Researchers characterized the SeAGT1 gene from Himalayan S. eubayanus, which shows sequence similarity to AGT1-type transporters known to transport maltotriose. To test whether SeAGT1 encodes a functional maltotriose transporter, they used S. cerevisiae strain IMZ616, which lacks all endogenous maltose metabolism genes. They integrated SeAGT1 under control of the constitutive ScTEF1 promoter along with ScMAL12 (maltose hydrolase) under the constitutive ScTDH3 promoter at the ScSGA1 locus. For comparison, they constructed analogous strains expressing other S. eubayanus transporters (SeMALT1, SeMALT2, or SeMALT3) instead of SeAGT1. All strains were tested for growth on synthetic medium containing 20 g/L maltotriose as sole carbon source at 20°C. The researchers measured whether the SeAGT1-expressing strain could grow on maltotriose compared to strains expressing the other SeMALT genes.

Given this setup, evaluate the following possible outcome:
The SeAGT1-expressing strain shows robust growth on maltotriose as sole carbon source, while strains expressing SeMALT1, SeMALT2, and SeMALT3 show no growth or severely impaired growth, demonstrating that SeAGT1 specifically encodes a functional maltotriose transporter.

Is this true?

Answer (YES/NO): YES